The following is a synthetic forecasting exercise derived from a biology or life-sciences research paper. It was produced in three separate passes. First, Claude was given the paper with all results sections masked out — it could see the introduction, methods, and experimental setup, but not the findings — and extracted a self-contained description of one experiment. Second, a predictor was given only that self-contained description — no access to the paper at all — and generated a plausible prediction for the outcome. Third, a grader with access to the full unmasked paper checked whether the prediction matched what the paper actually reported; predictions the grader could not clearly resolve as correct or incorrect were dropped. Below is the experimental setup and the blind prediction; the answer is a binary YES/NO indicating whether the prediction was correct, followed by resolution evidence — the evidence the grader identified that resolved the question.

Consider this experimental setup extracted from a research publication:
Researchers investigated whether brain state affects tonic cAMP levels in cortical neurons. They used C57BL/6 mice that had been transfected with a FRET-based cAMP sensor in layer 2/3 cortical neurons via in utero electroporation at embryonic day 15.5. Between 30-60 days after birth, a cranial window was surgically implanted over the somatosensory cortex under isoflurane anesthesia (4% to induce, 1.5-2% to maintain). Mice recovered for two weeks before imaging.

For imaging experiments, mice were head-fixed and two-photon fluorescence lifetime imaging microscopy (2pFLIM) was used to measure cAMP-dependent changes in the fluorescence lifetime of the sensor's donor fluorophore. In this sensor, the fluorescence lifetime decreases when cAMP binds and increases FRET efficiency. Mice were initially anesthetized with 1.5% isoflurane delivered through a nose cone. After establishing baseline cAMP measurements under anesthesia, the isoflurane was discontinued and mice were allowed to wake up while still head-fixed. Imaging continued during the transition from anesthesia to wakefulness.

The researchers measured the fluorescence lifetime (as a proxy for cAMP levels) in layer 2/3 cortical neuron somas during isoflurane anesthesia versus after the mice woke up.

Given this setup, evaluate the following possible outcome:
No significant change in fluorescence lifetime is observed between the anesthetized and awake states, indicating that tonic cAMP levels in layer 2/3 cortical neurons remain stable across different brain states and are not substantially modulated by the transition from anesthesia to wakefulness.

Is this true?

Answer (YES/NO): NO